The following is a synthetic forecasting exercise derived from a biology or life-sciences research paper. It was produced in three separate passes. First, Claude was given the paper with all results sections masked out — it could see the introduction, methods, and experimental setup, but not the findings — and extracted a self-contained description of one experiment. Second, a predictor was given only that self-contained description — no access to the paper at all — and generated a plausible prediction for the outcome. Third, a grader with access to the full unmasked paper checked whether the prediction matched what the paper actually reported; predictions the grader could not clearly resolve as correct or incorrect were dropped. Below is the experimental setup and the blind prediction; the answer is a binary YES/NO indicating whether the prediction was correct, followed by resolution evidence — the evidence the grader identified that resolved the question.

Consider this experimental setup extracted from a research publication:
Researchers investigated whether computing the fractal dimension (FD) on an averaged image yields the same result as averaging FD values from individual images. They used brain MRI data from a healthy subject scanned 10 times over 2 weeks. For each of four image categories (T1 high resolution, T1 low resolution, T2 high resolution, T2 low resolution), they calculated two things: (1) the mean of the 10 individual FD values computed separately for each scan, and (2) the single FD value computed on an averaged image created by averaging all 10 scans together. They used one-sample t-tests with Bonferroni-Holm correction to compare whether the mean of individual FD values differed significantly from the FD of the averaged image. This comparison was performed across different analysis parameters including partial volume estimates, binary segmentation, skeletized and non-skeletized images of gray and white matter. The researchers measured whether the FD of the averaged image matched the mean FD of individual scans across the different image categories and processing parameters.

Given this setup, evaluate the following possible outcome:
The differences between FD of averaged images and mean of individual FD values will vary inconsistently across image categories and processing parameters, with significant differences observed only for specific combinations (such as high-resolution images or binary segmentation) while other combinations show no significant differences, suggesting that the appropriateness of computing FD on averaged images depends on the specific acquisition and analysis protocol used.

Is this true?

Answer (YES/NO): NO